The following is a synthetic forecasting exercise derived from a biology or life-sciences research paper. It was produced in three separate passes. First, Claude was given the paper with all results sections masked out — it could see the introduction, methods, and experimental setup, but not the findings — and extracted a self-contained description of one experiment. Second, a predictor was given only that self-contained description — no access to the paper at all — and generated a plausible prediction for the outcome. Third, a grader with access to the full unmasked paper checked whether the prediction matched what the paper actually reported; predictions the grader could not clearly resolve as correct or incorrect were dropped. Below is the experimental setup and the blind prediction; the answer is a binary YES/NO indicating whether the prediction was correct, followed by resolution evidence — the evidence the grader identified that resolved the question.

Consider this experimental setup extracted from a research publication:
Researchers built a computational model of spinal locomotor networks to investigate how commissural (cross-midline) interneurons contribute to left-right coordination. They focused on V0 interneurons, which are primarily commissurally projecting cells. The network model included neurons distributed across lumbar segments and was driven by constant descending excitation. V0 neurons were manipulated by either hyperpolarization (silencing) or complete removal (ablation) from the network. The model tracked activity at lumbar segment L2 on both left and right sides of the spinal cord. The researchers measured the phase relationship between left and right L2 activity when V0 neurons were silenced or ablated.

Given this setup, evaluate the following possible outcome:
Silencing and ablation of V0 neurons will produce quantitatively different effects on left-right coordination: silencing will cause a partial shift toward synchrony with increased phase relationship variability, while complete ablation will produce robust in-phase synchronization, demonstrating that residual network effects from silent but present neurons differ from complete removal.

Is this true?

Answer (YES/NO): NO